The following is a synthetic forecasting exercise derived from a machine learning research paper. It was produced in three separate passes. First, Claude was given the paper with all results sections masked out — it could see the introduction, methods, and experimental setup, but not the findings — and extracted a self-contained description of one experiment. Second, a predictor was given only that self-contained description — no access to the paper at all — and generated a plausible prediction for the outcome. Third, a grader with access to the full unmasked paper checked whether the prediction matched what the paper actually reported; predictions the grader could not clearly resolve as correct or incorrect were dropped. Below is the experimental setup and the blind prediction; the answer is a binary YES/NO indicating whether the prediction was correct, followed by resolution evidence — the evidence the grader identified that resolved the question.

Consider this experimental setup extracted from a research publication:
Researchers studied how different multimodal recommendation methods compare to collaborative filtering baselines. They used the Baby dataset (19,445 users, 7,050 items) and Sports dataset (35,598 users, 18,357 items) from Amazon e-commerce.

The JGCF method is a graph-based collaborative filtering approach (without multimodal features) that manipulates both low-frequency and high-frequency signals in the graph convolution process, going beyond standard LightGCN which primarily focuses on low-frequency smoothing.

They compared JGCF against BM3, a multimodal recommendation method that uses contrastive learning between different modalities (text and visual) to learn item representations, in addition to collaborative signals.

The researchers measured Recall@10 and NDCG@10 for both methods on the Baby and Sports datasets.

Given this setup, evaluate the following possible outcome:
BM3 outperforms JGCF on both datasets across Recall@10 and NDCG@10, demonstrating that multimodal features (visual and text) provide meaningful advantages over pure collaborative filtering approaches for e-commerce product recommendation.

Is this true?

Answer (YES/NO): NO